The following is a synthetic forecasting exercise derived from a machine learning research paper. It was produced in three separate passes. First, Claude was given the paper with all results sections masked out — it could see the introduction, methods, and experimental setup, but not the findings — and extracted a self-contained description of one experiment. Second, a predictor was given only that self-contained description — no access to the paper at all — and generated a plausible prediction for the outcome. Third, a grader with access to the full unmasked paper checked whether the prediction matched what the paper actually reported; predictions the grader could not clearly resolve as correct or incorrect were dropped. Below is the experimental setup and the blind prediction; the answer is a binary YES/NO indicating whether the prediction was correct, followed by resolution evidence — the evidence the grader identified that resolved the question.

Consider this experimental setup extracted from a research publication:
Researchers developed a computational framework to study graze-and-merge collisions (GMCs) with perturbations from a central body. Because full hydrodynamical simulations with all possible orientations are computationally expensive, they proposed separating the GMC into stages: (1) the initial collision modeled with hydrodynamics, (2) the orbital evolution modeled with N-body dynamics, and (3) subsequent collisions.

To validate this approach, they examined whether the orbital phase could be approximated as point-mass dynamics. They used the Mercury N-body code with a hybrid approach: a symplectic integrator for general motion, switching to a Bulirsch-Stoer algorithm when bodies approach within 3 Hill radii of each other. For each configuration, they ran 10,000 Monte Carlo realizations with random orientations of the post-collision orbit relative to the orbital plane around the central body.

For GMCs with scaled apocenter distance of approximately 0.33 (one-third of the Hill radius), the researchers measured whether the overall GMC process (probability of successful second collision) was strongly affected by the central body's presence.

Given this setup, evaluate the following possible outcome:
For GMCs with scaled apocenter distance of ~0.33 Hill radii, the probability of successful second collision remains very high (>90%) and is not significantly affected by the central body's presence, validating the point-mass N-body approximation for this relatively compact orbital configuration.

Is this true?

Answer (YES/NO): YES